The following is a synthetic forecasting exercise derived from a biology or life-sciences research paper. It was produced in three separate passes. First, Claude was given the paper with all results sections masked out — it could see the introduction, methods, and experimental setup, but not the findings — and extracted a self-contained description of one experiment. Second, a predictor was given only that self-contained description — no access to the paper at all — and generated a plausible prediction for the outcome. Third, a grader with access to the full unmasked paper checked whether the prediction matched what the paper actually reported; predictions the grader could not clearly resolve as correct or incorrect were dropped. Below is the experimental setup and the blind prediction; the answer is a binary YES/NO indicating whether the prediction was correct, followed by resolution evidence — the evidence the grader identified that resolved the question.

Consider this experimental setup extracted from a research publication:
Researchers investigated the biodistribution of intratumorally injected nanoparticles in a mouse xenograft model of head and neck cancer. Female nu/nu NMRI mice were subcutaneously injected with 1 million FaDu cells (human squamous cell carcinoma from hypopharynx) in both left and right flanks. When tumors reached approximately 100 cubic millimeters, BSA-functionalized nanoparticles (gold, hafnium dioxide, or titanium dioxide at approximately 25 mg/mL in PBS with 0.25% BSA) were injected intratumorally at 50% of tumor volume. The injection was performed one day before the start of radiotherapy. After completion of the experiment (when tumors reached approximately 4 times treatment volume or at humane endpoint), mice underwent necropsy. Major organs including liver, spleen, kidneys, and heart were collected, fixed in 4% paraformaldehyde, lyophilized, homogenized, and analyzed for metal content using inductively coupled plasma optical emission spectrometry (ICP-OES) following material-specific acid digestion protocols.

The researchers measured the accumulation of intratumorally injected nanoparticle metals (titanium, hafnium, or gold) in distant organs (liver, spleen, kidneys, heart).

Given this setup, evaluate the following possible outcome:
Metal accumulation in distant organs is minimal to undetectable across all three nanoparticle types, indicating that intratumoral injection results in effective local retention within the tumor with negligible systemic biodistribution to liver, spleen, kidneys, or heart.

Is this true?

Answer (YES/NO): NO